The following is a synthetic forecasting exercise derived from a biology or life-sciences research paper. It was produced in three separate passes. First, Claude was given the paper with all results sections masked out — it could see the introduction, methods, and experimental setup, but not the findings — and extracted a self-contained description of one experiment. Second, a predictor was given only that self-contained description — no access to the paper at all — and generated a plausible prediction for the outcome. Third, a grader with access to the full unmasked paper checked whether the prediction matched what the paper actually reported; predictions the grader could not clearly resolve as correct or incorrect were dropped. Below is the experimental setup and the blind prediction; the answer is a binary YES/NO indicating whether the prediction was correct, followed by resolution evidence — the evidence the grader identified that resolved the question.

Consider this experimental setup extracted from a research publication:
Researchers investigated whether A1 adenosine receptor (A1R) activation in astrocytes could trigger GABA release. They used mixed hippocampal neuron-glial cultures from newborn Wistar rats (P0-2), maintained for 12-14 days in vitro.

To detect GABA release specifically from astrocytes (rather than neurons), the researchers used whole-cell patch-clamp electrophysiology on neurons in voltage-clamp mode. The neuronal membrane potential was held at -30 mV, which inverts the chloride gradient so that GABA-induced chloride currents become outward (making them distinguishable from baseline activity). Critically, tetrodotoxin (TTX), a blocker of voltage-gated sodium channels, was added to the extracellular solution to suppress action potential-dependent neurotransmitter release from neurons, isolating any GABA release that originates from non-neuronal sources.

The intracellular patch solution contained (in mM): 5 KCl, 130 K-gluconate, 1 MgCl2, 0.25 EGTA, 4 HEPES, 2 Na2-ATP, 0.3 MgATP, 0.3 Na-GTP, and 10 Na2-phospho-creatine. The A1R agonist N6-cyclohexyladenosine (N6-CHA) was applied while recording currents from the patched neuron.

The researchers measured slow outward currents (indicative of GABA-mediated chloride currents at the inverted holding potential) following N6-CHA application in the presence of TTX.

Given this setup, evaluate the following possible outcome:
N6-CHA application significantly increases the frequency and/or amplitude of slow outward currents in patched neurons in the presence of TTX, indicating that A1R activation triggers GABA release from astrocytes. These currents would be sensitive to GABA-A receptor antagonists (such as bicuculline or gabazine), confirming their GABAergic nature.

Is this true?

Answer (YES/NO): YES